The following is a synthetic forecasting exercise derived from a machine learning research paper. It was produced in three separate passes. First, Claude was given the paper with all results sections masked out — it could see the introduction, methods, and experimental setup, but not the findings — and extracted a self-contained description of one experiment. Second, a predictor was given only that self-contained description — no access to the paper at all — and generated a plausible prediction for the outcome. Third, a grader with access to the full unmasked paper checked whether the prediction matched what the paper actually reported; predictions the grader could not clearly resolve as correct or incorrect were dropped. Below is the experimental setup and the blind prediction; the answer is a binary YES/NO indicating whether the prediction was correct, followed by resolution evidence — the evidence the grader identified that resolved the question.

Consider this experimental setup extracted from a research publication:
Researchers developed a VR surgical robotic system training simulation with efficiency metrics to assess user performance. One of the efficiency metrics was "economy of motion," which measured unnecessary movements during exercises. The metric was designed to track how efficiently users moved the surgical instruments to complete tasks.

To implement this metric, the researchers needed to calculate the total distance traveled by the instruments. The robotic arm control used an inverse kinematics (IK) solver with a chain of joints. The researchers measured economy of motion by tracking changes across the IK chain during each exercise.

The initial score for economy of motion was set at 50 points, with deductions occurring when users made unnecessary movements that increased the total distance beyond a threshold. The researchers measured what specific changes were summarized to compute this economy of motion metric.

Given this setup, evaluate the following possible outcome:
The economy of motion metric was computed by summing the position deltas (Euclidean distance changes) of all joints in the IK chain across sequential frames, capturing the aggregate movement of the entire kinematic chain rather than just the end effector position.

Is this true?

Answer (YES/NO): NO